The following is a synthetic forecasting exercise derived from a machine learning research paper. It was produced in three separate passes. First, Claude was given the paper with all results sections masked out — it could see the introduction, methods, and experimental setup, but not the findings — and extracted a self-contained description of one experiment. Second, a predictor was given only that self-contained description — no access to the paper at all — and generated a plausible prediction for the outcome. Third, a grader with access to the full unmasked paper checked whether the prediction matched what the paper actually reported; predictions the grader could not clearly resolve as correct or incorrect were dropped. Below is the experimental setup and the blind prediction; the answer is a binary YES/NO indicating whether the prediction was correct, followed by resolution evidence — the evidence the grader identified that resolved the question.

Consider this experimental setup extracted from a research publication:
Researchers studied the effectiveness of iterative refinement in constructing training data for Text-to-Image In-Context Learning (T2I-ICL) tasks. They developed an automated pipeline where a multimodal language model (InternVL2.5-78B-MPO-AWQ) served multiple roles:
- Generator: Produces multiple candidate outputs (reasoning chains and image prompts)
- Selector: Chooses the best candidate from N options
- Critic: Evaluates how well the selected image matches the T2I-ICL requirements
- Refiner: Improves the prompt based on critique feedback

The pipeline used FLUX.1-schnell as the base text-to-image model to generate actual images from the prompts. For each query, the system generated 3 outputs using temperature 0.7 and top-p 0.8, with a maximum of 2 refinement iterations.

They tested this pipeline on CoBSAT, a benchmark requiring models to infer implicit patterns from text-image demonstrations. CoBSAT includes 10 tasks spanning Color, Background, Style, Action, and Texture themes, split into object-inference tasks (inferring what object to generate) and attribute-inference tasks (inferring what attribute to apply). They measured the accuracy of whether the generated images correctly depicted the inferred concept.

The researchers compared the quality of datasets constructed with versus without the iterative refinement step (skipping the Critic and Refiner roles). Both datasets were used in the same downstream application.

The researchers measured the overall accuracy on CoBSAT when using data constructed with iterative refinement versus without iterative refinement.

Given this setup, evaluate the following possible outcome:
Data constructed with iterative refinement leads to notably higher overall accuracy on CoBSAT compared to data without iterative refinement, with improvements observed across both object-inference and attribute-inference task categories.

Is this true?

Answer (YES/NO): NO